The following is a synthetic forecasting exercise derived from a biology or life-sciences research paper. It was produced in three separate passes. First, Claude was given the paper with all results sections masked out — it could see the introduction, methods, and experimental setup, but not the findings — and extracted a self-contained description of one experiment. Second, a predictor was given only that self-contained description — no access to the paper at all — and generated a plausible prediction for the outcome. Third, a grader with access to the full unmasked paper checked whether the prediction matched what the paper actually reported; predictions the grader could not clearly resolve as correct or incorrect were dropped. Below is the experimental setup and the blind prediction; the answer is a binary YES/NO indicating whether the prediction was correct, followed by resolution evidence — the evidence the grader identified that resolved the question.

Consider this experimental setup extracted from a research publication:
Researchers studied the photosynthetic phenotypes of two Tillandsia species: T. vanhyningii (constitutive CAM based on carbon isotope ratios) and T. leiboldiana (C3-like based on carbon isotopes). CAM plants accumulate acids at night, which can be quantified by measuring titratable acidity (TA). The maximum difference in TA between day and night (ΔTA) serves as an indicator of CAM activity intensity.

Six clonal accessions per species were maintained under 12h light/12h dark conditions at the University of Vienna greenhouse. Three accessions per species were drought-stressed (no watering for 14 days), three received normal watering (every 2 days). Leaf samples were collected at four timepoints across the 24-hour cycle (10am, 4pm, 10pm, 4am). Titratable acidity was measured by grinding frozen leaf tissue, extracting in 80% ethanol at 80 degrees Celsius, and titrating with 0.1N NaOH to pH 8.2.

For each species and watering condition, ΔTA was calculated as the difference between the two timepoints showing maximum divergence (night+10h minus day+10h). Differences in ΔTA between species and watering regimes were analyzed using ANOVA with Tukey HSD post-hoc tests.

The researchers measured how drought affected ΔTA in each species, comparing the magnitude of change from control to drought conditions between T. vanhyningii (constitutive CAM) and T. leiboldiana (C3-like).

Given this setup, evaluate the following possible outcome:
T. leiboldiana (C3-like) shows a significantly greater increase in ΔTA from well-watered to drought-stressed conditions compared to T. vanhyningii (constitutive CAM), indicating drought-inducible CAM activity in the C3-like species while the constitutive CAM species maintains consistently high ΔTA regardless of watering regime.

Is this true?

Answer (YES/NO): NO